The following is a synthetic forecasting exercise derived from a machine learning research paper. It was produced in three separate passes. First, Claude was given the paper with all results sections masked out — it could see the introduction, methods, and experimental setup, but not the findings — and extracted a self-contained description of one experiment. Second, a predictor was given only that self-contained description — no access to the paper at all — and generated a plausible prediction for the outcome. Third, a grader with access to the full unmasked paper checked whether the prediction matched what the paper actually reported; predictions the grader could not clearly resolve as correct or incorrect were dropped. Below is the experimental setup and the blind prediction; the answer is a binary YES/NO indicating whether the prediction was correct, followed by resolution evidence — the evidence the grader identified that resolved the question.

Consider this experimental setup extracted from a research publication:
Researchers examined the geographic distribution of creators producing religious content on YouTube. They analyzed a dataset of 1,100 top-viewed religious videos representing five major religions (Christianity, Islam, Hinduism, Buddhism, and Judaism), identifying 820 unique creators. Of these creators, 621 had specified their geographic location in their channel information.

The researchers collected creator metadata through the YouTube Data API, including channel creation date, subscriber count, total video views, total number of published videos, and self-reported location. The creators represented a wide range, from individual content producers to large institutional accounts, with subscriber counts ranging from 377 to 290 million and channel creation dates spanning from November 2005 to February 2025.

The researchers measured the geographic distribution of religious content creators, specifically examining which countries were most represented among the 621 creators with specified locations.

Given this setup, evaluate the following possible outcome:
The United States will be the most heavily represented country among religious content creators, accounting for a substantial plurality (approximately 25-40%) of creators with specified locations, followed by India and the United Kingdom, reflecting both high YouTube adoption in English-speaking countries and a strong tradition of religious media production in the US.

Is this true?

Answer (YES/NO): YES